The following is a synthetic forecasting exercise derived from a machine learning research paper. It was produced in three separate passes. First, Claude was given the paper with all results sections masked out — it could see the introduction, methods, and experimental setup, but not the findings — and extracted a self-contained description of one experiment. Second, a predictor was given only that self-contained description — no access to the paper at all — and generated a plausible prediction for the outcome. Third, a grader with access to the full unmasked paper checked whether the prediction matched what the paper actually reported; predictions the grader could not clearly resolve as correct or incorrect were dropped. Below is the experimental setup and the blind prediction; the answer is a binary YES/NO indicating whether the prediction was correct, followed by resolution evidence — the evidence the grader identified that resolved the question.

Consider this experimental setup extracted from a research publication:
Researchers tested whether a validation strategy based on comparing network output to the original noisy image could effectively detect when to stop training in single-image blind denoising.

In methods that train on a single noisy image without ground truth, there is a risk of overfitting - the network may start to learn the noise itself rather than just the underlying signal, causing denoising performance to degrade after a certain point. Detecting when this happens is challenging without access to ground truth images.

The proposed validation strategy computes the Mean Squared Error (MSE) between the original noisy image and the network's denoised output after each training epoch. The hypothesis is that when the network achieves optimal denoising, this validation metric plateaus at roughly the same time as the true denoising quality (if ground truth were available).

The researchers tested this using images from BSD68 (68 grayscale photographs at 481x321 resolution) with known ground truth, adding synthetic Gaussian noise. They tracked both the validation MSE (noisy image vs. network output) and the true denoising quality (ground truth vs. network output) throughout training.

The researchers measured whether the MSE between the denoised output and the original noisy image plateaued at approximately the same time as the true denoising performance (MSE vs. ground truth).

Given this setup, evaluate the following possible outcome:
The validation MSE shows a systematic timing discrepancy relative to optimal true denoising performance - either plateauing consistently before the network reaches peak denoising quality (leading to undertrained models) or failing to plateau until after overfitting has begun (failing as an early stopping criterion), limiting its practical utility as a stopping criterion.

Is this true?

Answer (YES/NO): NO